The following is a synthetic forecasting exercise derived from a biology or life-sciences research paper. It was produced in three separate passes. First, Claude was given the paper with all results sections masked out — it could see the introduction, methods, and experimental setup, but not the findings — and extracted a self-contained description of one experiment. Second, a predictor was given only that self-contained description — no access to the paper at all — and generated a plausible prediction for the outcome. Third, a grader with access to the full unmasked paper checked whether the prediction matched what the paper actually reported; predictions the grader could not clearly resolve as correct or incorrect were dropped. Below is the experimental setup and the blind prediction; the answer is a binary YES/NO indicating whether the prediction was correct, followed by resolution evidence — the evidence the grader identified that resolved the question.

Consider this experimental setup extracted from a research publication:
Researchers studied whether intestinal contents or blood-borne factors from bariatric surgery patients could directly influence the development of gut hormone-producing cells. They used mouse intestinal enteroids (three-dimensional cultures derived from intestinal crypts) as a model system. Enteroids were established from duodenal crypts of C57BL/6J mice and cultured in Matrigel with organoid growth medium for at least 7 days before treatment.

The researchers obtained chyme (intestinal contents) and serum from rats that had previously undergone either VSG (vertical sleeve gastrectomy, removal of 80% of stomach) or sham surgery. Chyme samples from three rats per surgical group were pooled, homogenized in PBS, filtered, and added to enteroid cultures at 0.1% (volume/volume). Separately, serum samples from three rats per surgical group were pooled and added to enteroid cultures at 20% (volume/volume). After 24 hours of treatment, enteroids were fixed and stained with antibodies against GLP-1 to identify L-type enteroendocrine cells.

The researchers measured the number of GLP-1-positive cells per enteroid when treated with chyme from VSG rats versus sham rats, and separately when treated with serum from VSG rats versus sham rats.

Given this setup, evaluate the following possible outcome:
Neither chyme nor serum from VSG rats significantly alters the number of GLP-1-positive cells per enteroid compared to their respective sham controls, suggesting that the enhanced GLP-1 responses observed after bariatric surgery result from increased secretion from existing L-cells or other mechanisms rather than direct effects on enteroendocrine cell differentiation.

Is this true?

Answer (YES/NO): NO